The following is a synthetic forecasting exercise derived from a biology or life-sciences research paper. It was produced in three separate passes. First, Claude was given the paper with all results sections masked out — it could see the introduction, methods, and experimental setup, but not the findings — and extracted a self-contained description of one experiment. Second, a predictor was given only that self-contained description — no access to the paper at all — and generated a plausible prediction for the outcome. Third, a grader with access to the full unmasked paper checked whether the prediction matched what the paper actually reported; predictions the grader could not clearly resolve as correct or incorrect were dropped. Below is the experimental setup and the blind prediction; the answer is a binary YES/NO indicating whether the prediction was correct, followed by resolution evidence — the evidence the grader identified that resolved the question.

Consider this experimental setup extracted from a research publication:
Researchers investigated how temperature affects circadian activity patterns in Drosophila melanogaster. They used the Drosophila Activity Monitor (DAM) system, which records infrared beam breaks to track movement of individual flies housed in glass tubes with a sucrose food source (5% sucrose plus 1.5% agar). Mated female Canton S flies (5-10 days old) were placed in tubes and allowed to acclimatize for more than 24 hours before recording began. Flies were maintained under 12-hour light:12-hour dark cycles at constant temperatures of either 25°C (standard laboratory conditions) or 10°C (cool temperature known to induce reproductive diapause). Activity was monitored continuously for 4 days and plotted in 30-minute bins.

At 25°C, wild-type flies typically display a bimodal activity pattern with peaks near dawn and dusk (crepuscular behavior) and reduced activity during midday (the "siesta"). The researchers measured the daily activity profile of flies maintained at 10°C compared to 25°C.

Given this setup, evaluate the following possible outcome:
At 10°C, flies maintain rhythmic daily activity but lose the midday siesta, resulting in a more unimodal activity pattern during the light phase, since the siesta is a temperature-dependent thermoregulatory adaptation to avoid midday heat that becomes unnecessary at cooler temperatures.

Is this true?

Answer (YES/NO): YES